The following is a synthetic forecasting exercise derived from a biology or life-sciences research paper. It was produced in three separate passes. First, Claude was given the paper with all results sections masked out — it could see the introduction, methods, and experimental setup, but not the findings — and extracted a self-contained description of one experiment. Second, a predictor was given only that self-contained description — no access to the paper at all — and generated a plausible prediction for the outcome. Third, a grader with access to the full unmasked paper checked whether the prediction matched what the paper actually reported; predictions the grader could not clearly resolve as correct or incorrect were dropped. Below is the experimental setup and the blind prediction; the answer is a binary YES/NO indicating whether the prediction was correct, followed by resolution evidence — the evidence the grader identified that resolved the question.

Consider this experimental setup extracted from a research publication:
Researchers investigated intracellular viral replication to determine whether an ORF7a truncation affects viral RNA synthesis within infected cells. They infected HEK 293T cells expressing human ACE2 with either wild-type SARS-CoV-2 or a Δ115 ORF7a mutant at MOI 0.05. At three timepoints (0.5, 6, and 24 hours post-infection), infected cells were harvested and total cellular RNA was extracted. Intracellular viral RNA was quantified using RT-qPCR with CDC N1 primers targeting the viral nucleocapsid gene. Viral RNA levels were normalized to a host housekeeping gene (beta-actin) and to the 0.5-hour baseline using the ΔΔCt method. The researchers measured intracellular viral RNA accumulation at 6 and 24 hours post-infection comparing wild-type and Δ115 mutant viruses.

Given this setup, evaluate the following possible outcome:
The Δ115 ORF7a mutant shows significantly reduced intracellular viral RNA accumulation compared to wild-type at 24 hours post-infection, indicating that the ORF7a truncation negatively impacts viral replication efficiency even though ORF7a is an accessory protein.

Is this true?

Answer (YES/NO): YES